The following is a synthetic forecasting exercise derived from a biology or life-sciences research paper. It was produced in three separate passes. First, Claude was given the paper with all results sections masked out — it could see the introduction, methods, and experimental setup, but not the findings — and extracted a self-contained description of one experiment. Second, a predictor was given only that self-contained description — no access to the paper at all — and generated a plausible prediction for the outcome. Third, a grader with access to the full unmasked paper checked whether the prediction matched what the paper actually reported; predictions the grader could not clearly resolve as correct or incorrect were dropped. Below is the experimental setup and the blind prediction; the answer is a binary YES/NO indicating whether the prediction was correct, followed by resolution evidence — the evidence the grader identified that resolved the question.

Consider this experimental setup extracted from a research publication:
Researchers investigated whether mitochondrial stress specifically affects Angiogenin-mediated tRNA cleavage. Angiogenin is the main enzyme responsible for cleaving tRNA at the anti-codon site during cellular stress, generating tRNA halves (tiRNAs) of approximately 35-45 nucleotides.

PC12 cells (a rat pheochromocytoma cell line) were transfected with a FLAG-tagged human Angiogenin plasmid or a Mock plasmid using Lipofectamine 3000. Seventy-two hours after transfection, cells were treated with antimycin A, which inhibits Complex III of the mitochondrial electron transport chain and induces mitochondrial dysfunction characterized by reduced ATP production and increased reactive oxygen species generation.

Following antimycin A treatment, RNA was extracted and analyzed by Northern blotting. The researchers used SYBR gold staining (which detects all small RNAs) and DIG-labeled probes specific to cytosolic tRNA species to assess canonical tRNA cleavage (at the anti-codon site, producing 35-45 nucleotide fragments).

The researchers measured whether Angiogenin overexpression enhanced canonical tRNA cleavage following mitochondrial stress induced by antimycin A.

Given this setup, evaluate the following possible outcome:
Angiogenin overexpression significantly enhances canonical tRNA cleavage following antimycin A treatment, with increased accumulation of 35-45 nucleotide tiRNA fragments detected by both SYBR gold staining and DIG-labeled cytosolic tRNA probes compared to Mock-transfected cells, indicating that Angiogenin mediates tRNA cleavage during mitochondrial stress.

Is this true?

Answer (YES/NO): NO